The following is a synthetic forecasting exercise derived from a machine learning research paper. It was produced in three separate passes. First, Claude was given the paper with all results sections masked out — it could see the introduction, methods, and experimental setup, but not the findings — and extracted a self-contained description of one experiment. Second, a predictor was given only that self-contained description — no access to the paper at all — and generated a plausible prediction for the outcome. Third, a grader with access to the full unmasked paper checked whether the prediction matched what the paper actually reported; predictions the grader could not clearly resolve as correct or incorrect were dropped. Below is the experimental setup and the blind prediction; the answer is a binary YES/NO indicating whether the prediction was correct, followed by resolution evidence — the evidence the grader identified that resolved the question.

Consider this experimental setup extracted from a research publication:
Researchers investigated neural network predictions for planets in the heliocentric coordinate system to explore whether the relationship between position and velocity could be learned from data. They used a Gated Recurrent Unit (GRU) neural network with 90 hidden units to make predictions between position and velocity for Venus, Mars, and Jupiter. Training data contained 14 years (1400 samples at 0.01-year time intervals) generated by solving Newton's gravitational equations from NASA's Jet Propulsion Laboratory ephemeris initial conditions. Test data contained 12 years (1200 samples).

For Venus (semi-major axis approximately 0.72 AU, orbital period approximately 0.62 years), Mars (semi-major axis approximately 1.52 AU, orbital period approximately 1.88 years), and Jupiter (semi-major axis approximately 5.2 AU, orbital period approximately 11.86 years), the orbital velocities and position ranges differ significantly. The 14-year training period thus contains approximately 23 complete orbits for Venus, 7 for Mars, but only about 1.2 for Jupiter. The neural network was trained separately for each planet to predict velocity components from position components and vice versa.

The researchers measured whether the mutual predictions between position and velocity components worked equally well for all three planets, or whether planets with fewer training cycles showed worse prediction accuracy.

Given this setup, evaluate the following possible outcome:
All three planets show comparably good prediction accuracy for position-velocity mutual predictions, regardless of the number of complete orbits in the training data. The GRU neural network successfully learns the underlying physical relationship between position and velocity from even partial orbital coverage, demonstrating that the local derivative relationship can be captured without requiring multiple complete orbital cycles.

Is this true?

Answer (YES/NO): YES